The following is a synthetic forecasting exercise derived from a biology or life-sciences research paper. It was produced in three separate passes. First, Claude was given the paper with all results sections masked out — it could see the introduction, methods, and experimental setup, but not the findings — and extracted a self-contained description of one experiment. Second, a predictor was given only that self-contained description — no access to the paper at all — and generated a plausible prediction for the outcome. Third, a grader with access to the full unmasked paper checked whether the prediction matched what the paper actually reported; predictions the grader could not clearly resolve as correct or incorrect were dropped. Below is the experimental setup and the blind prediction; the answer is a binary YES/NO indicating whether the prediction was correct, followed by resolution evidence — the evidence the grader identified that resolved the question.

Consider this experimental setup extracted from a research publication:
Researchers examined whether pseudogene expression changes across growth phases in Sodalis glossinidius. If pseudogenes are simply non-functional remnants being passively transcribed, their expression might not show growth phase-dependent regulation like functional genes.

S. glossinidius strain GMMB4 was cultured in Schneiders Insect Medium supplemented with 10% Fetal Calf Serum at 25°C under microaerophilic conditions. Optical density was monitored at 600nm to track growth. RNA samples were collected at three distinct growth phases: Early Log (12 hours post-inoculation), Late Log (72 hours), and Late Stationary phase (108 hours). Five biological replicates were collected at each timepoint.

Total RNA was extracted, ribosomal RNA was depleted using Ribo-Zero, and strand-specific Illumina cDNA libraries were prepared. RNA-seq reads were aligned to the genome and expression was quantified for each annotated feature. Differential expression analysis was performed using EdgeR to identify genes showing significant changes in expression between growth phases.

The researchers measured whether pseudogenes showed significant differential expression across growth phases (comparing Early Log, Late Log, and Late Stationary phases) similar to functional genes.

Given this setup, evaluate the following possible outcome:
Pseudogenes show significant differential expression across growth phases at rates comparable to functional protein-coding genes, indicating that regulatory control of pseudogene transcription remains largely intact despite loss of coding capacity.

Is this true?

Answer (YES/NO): NO